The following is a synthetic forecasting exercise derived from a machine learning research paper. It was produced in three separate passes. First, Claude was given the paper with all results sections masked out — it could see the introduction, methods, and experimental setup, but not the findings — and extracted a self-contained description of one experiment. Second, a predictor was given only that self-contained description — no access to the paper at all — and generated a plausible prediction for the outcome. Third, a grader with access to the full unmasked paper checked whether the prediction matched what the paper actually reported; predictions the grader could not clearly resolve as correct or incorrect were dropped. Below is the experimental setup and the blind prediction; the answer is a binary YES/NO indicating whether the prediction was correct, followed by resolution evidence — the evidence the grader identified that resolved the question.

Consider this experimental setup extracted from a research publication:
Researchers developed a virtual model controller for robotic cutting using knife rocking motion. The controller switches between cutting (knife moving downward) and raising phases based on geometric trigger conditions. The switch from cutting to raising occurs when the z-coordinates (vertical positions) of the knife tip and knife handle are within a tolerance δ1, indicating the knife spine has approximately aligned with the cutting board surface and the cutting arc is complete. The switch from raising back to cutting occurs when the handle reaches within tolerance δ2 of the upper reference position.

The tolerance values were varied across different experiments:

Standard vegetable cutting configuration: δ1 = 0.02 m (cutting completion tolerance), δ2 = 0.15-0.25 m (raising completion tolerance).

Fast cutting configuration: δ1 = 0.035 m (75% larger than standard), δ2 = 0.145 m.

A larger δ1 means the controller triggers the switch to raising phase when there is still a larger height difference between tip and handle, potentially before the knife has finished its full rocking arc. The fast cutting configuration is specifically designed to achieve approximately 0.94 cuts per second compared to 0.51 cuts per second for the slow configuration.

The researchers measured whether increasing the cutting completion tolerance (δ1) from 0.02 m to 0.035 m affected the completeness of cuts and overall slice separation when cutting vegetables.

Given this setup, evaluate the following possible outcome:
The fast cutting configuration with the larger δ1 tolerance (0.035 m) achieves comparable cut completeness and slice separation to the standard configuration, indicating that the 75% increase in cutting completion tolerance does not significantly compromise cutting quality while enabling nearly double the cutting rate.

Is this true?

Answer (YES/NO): NO